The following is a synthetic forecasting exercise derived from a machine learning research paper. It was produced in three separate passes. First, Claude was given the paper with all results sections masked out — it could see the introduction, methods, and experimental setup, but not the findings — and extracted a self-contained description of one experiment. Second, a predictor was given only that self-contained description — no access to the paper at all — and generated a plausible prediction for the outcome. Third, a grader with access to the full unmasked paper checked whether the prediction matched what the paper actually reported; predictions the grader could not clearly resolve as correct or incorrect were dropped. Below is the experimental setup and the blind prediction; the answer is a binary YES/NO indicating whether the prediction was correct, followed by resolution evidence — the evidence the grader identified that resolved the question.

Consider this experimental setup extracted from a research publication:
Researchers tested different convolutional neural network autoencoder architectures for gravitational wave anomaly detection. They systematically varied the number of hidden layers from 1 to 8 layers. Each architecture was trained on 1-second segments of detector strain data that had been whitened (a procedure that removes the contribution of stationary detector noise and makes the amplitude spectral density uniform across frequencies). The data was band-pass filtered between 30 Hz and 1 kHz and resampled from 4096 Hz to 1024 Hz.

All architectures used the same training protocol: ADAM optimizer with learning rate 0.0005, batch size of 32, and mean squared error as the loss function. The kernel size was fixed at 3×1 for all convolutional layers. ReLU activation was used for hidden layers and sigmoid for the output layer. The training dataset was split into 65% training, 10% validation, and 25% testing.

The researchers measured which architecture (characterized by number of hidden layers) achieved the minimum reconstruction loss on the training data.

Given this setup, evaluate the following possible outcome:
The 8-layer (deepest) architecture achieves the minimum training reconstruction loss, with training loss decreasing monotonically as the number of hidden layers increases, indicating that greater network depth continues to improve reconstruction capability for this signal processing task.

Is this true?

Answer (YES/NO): NO